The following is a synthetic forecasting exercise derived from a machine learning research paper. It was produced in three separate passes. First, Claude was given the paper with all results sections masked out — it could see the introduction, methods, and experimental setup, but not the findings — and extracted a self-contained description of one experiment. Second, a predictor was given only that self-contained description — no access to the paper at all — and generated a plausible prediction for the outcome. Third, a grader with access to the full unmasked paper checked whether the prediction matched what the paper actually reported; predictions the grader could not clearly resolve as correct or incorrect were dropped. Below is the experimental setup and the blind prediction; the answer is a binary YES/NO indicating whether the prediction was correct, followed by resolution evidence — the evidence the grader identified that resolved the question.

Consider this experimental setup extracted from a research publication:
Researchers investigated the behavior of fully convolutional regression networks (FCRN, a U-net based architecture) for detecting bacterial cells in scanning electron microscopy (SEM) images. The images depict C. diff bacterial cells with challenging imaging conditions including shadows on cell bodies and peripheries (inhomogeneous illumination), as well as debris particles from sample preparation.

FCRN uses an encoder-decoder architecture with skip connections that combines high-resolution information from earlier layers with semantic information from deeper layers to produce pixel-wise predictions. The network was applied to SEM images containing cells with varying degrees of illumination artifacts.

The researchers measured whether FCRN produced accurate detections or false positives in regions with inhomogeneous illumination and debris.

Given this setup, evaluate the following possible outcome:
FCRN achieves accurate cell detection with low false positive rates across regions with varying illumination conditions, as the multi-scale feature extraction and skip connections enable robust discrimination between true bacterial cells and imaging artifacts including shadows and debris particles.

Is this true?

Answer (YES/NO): NO